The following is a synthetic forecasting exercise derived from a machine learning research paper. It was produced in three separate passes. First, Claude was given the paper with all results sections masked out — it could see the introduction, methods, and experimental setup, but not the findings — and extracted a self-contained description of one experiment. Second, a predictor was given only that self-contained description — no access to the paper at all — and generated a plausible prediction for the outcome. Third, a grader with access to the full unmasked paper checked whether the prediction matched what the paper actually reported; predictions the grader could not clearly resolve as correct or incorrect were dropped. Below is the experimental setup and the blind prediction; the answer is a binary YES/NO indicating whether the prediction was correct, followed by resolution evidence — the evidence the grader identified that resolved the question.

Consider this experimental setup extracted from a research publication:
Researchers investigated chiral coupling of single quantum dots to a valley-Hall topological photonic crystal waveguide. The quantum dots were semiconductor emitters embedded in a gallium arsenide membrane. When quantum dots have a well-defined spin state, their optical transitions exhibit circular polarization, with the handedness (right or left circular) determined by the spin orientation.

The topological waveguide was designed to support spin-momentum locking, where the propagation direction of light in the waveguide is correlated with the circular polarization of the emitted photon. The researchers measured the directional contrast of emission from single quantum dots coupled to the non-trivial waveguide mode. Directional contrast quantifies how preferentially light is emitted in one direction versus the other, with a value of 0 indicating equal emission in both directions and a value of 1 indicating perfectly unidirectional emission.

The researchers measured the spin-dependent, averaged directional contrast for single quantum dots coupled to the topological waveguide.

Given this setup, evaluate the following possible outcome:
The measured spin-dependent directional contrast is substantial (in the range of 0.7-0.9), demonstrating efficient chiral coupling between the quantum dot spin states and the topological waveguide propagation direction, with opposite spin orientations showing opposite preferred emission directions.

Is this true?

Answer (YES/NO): YES